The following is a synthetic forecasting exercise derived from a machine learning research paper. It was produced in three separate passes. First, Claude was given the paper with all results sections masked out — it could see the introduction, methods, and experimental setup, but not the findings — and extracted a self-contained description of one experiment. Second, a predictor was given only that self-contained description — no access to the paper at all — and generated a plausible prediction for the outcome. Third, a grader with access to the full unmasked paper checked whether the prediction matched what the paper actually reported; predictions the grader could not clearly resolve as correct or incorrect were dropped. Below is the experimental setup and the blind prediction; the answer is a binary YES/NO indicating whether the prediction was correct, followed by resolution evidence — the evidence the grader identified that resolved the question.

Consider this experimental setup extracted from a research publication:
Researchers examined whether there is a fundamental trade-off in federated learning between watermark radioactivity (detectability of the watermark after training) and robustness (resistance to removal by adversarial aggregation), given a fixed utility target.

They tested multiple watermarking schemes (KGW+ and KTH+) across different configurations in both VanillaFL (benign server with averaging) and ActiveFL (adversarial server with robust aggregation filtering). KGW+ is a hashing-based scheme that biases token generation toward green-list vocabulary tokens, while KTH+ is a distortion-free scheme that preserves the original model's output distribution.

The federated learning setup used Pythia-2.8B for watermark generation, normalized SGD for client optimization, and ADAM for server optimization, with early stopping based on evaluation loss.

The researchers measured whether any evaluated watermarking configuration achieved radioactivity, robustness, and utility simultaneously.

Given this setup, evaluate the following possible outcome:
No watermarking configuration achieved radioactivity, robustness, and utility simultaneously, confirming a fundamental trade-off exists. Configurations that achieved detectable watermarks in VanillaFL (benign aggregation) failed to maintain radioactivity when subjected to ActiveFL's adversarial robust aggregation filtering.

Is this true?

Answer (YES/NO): YES